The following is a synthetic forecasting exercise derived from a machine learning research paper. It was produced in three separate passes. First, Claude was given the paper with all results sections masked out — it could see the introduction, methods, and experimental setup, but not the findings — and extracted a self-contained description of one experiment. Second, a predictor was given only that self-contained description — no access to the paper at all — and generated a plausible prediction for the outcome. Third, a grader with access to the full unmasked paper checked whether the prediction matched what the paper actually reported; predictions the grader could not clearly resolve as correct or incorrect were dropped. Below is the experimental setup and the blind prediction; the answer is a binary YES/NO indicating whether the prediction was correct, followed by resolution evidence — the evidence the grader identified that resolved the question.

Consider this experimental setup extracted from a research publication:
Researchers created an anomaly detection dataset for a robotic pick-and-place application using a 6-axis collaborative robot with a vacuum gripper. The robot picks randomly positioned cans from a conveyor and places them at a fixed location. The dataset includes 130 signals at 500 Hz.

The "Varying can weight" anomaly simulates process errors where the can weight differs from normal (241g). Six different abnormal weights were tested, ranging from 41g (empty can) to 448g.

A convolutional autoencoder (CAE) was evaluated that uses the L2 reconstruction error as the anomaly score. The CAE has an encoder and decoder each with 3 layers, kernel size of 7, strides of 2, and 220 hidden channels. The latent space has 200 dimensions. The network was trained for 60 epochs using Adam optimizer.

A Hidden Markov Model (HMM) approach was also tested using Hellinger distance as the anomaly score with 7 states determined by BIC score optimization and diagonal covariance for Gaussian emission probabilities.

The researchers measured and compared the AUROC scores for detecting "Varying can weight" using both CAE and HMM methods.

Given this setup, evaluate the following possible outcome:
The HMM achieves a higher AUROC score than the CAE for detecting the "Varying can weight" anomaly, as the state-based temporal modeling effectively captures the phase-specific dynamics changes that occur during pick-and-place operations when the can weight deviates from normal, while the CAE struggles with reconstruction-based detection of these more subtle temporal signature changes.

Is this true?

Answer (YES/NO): YES